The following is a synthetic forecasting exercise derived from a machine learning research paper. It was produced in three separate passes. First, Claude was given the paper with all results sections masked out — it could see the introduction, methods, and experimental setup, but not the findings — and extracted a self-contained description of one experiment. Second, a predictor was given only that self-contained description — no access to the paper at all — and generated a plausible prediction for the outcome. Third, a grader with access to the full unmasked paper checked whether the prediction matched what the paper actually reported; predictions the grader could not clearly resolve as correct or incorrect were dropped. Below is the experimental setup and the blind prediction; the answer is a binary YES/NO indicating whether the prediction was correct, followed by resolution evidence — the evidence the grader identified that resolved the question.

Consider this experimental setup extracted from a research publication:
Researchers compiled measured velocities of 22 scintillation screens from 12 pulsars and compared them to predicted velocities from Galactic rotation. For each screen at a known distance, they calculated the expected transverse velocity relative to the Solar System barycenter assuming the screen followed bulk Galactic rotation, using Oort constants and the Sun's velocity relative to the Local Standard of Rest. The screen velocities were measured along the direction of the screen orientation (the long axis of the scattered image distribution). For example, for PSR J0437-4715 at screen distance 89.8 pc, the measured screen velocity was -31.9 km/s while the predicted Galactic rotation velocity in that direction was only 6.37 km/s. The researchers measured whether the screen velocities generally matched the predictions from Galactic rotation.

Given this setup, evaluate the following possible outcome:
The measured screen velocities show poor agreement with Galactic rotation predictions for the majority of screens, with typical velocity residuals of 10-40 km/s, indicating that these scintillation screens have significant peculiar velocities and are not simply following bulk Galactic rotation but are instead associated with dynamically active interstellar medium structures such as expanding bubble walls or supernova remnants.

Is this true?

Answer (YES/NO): NO